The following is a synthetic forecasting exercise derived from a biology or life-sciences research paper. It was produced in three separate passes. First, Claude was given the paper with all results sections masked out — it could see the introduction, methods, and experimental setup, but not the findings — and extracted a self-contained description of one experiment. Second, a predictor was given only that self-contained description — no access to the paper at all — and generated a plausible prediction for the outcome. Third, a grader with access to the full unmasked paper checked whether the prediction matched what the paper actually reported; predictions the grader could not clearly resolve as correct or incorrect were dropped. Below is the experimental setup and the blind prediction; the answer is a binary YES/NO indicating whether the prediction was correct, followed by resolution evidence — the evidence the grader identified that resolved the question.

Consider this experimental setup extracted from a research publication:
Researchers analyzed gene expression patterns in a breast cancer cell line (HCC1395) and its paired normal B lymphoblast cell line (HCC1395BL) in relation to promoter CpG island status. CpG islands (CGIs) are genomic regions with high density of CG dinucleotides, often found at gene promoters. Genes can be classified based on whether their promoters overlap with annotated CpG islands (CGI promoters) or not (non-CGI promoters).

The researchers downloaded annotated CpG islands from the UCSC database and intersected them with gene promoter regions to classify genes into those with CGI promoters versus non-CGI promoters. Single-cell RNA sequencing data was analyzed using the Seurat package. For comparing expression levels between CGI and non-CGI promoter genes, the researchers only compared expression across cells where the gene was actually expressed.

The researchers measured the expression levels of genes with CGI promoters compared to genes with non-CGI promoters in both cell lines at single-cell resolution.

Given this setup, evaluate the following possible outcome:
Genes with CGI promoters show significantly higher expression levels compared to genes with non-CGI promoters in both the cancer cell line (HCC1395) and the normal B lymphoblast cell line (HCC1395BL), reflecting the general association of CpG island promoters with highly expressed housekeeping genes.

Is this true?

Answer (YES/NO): YES